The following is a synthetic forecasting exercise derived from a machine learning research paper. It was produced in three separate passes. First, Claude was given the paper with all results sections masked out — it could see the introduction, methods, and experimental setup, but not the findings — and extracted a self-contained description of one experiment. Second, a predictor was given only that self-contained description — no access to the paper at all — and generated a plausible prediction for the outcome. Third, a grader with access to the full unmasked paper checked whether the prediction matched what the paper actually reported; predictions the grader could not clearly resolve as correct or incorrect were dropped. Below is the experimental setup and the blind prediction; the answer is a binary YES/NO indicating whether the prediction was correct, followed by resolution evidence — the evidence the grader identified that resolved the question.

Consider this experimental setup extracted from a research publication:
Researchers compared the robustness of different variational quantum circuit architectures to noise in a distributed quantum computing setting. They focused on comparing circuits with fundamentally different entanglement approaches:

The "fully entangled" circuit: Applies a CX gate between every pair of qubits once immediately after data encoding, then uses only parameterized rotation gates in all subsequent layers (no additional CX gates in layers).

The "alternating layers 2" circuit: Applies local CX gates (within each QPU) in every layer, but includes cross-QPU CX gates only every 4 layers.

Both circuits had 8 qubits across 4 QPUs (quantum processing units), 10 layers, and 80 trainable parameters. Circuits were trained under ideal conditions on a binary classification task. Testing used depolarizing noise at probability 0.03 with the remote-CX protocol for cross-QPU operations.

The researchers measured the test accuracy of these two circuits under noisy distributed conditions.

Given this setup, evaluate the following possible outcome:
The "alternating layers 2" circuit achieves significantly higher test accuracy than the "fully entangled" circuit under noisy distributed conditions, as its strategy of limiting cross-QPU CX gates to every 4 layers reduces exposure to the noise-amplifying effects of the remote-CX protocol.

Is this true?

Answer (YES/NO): YES